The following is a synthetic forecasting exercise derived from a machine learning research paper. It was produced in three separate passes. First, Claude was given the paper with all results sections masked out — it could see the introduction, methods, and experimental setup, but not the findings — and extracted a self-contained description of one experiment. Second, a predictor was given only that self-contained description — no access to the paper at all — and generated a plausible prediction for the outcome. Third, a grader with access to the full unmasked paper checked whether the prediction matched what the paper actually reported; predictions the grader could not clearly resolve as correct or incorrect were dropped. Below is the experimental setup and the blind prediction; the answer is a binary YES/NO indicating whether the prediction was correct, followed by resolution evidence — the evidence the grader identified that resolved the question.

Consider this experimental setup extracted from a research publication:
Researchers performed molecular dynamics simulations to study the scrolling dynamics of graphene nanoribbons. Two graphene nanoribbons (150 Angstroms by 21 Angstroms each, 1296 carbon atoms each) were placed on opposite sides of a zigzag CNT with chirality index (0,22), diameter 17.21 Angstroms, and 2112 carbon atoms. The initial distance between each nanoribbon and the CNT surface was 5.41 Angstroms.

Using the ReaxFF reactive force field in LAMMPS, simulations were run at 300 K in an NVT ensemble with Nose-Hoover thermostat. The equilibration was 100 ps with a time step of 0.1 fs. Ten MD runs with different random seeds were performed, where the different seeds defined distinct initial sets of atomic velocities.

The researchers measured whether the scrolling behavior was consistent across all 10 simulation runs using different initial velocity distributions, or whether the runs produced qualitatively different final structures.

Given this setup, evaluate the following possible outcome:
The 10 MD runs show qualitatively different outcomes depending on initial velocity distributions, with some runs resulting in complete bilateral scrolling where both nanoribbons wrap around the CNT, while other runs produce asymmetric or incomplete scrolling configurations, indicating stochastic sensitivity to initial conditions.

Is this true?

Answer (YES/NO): NO